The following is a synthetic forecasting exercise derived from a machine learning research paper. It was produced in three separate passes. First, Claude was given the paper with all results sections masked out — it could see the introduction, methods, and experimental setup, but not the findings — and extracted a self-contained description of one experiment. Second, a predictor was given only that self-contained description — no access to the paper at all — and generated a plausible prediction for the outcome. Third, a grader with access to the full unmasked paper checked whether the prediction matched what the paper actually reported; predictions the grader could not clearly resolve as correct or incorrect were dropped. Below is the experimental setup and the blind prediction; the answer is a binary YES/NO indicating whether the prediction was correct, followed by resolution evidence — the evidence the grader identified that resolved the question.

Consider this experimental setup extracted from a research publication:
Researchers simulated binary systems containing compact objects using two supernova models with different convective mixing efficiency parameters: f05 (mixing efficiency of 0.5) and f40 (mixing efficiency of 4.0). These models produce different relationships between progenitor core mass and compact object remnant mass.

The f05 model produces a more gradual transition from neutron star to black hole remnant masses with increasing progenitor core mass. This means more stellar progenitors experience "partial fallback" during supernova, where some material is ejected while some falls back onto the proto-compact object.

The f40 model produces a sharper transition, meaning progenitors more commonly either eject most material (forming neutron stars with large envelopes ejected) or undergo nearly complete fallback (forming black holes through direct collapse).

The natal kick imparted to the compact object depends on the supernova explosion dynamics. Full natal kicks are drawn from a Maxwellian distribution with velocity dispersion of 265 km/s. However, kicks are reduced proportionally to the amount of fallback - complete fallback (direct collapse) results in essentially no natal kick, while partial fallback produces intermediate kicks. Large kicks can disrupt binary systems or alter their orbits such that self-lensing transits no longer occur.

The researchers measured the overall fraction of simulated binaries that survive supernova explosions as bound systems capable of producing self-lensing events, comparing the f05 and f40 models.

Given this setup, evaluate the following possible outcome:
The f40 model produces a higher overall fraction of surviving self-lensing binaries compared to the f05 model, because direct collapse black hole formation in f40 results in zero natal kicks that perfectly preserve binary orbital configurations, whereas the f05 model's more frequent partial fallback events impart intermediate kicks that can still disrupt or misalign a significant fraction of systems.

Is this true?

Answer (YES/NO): NO